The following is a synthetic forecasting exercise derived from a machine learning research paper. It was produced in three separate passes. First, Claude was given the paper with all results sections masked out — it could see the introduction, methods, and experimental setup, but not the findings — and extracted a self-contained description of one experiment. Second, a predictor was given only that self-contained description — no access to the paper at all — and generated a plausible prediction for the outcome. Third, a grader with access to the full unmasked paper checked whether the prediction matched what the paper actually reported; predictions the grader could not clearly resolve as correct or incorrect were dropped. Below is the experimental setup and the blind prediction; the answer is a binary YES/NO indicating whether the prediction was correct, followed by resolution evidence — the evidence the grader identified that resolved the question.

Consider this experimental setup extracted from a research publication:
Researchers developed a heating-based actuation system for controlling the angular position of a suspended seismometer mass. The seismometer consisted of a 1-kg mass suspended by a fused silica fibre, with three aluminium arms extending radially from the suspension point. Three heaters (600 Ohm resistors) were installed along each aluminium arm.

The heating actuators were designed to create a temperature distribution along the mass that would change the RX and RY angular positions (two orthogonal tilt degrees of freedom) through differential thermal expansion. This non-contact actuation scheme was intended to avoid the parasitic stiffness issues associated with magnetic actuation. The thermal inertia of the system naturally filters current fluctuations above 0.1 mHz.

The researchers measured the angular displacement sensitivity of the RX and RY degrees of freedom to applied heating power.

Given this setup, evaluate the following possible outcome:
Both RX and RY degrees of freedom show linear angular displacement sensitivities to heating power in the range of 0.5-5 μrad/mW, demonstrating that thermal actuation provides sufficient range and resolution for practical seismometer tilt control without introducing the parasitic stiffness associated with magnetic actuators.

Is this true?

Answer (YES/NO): NO